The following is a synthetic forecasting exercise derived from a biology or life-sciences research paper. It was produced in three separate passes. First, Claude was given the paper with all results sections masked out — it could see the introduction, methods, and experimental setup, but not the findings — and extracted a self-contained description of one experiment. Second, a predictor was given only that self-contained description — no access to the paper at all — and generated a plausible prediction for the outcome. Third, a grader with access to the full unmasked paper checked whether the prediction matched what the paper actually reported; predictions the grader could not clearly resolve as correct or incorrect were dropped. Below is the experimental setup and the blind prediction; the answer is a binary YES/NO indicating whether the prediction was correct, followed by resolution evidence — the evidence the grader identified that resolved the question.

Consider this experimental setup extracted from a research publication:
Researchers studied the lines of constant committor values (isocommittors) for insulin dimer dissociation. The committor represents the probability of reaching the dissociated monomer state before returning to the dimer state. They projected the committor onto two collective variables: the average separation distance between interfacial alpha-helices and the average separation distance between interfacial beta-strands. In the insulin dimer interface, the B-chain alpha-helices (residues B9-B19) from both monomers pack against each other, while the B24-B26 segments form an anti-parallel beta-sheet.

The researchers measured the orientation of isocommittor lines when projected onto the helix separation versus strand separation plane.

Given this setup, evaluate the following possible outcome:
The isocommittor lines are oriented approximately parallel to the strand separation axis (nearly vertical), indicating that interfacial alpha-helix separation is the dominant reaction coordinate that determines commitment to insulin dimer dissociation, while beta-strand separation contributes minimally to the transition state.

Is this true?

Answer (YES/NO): NO